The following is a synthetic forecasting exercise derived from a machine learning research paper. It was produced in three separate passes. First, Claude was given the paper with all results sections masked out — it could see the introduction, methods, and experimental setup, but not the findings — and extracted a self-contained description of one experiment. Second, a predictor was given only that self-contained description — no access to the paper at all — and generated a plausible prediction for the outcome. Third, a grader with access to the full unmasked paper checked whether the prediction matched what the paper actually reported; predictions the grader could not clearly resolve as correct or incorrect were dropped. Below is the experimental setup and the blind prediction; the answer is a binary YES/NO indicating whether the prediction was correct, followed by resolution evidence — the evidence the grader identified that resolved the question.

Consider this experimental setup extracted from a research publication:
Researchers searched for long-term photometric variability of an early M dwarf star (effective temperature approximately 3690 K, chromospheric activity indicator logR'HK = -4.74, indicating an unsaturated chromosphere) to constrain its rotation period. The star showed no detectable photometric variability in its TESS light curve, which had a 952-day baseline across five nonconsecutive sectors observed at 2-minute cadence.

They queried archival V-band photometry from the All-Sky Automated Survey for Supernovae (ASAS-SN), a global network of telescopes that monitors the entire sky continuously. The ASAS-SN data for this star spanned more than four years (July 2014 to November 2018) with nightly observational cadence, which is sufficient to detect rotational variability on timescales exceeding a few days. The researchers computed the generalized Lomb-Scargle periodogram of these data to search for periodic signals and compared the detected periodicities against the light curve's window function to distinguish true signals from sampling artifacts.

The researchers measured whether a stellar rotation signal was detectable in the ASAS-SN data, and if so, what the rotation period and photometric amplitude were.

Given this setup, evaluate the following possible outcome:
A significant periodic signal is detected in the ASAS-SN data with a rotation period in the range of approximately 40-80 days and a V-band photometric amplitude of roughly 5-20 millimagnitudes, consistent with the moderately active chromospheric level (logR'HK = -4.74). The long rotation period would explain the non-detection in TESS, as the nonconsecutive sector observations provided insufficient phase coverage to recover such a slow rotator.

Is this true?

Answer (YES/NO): YES